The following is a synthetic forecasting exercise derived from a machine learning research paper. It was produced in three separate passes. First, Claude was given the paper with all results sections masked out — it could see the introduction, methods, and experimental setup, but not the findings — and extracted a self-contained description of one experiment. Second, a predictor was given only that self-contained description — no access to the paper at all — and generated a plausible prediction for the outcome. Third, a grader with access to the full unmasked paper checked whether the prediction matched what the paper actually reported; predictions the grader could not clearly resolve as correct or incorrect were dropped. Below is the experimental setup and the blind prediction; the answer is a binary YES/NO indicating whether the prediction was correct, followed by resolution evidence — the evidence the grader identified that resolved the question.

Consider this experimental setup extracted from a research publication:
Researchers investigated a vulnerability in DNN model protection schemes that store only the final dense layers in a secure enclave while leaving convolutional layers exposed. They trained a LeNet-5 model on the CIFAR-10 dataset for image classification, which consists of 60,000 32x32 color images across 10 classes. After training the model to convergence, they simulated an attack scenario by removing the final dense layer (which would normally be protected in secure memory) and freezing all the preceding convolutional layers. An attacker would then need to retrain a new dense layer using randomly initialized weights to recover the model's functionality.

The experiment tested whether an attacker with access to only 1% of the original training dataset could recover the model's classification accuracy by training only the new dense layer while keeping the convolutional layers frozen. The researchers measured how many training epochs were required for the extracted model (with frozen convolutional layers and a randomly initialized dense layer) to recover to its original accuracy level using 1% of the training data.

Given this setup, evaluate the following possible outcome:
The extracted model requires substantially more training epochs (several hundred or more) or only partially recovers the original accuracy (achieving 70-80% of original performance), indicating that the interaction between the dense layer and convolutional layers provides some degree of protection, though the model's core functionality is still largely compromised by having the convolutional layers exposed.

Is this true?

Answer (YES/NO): NO